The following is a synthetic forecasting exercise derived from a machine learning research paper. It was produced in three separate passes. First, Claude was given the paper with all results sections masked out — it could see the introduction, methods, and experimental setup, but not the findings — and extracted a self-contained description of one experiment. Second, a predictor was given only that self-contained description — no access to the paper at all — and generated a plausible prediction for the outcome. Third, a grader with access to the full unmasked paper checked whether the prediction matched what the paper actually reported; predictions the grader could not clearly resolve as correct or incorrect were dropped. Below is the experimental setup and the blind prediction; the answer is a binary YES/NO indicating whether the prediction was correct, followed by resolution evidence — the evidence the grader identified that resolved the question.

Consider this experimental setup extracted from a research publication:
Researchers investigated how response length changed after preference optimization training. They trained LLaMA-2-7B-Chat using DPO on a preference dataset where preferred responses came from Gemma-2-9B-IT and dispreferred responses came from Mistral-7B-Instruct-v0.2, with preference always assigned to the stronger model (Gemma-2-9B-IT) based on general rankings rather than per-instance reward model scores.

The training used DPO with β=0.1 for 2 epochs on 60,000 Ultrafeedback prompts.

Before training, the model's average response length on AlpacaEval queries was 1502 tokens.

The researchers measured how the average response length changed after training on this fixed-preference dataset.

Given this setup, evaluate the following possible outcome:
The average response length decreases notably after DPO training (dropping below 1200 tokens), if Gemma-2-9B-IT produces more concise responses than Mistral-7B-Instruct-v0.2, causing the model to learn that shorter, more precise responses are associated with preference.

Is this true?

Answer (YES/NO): YES